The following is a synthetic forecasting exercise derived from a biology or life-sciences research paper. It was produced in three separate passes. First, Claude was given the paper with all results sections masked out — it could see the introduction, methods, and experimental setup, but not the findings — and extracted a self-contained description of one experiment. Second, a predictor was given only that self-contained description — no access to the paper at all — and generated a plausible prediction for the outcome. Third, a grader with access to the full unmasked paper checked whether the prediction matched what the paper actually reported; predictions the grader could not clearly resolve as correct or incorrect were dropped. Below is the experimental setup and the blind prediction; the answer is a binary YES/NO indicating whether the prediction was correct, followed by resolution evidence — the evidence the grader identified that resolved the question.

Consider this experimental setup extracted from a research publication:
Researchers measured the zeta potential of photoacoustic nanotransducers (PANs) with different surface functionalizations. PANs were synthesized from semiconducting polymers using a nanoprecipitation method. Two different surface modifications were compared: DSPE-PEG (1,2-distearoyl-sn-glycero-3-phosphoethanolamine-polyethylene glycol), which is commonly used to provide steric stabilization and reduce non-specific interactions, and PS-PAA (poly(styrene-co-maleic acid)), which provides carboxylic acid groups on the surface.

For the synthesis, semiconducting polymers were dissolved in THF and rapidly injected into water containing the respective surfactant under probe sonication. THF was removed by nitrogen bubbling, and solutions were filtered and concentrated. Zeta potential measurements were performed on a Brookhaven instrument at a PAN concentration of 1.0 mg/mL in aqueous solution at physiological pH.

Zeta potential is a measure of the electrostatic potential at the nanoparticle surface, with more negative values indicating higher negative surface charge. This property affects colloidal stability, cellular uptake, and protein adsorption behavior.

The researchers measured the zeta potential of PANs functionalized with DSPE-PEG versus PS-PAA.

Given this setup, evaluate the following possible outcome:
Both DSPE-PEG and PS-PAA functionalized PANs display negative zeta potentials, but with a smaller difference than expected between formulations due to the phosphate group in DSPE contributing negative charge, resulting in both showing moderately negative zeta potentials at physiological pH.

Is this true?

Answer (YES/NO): NO